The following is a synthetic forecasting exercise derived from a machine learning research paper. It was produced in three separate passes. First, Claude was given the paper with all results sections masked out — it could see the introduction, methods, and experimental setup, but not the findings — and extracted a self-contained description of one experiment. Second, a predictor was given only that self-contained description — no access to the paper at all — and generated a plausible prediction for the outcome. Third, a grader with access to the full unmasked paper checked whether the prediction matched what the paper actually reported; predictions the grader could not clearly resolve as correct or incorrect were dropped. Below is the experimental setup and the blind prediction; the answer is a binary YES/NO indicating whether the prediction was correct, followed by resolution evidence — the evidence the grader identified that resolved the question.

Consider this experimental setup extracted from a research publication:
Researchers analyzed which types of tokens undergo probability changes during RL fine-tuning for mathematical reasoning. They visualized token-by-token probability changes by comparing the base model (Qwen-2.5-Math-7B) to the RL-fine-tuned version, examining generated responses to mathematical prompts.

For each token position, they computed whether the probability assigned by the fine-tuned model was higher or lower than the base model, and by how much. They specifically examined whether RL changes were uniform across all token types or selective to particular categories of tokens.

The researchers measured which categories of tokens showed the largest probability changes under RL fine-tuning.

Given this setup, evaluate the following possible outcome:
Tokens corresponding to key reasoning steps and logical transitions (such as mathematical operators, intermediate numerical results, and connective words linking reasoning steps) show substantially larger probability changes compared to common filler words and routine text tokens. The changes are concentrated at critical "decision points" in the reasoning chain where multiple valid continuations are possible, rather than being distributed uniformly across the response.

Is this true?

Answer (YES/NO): NO